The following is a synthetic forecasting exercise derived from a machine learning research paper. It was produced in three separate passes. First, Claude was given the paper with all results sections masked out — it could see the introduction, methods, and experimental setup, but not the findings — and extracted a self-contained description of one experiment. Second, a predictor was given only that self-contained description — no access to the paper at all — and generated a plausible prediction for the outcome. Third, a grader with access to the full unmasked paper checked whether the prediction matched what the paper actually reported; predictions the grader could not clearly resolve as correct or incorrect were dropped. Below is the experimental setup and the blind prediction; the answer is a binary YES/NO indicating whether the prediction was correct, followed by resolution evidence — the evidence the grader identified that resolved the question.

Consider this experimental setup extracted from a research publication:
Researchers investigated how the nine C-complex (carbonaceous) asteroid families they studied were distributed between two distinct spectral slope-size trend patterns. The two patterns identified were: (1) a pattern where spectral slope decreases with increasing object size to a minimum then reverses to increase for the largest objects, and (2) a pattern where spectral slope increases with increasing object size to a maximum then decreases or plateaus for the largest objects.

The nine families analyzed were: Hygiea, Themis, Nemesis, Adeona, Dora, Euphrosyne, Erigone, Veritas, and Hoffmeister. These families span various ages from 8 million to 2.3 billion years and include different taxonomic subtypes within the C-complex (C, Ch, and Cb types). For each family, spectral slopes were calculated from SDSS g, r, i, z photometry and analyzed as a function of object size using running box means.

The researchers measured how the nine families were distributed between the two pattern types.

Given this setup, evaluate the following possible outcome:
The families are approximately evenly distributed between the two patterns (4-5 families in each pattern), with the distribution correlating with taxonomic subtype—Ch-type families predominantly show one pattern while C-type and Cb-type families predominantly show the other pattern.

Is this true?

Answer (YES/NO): NO